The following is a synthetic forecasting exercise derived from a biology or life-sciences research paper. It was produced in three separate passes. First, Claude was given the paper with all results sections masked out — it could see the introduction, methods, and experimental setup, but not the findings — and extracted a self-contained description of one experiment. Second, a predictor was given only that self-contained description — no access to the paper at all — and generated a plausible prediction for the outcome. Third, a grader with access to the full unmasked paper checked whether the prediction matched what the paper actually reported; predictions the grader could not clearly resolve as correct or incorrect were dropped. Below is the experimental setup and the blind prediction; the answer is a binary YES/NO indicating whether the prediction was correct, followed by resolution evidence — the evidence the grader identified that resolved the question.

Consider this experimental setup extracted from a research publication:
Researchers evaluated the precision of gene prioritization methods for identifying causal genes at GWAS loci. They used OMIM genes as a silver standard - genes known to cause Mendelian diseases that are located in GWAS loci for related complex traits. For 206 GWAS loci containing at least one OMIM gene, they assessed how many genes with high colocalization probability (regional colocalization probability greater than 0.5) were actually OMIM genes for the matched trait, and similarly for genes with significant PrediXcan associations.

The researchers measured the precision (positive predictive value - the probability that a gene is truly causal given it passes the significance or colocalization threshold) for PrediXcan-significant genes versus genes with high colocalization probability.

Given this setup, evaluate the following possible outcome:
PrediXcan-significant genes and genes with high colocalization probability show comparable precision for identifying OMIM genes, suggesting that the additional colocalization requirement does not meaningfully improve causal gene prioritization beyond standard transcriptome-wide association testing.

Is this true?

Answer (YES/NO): NO